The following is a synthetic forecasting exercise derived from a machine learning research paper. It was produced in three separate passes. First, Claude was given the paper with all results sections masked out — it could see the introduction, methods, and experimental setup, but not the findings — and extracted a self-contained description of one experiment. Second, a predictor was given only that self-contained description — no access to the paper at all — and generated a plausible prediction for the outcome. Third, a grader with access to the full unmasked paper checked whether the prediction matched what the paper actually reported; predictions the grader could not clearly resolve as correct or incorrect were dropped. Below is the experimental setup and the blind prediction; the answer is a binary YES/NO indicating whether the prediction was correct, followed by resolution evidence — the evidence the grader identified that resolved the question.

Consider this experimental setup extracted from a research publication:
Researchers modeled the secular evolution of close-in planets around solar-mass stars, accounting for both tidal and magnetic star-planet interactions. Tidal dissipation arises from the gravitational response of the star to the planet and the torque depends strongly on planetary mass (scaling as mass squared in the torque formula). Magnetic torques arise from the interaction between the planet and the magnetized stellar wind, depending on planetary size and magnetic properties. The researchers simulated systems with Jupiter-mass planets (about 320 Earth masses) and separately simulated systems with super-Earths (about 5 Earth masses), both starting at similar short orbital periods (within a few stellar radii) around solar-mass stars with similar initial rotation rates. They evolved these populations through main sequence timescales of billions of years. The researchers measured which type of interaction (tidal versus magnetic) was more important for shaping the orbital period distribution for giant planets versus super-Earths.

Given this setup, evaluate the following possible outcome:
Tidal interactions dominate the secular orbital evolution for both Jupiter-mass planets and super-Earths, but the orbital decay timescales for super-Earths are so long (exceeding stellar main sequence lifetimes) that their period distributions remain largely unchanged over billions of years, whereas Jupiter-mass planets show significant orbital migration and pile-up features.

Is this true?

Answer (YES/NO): NO